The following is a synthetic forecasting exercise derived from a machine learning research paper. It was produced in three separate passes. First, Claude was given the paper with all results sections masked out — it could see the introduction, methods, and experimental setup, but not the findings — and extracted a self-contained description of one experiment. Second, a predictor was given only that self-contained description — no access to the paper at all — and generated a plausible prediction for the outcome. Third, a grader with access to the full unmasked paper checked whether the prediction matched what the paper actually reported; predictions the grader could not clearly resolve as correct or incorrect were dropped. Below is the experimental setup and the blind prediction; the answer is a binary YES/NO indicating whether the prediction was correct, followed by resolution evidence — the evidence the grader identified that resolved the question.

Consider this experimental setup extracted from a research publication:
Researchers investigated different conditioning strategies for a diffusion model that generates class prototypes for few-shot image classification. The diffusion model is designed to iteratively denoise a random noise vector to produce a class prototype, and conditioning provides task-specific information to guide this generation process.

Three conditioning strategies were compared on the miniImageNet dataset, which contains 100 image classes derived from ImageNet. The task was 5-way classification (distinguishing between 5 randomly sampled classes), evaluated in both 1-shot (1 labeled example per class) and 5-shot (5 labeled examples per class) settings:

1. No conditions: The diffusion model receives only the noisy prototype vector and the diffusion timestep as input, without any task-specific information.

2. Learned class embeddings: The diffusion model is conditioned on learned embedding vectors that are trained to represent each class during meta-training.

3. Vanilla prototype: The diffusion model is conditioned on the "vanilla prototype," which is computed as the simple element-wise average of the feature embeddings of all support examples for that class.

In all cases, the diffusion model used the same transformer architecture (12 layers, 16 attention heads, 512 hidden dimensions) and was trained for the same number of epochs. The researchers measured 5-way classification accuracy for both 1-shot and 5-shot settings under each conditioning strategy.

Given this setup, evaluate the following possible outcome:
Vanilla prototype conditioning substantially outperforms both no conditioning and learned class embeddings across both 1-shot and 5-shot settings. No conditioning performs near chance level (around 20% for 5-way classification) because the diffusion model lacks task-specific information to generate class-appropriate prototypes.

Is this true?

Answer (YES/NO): NO